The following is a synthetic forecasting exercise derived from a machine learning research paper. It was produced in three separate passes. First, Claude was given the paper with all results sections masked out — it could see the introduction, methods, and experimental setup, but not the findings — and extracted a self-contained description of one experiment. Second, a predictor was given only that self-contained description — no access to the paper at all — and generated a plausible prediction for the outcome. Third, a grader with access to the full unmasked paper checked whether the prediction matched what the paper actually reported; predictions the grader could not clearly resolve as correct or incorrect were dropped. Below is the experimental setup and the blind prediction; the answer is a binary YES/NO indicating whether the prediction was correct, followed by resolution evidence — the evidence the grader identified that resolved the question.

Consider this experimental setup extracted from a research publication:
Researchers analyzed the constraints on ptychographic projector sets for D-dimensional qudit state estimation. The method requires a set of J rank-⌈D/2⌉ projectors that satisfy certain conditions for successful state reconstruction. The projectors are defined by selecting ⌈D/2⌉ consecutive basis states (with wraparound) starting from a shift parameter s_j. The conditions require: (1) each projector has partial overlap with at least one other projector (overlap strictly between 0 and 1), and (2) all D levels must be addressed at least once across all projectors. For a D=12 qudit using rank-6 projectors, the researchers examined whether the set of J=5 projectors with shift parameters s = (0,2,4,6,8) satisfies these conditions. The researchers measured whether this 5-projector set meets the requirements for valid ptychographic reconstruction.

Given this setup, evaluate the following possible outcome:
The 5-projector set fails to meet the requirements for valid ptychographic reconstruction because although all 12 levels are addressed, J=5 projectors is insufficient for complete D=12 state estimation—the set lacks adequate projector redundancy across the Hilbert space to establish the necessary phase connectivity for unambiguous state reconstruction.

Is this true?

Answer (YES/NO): NO